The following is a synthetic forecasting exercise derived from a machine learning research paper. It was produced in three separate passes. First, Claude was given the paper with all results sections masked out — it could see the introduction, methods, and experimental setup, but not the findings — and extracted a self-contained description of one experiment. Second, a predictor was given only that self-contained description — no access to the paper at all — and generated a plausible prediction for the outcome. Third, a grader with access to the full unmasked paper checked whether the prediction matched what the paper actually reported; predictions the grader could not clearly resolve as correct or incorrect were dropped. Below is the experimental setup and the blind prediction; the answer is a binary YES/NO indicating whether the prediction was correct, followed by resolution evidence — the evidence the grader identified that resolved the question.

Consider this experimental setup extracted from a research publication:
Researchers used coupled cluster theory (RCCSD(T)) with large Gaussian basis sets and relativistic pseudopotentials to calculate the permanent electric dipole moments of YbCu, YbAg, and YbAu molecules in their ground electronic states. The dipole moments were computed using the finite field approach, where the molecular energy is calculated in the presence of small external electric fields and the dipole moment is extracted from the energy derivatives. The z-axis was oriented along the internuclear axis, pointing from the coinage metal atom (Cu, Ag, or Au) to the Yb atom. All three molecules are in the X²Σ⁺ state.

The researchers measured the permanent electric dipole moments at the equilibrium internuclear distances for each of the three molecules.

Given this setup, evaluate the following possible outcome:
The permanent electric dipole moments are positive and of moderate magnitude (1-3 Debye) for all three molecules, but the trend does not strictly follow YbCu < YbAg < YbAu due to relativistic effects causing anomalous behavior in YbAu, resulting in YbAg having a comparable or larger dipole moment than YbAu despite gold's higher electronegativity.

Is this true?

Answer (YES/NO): NO